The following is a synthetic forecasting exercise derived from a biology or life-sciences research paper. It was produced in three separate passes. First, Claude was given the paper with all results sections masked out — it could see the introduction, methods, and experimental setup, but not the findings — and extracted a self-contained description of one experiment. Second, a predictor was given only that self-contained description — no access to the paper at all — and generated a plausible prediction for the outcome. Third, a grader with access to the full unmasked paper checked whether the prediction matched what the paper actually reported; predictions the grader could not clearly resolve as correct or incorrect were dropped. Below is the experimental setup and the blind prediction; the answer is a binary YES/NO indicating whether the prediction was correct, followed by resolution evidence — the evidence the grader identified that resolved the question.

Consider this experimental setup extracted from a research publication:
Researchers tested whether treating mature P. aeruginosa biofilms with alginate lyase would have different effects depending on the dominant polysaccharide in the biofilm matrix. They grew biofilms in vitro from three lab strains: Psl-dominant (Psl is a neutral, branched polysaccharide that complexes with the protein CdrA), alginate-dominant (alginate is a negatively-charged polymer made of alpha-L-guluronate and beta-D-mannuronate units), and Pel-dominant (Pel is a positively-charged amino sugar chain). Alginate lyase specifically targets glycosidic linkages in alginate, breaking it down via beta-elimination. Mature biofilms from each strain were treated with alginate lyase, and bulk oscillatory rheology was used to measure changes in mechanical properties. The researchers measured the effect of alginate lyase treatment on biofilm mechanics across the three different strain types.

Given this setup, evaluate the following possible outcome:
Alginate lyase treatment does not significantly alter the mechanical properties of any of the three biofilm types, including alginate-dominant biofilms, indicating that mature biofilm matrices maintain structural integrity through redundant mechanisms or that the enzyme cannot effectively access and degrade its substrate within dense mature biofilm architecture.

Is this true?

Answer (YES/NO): NO